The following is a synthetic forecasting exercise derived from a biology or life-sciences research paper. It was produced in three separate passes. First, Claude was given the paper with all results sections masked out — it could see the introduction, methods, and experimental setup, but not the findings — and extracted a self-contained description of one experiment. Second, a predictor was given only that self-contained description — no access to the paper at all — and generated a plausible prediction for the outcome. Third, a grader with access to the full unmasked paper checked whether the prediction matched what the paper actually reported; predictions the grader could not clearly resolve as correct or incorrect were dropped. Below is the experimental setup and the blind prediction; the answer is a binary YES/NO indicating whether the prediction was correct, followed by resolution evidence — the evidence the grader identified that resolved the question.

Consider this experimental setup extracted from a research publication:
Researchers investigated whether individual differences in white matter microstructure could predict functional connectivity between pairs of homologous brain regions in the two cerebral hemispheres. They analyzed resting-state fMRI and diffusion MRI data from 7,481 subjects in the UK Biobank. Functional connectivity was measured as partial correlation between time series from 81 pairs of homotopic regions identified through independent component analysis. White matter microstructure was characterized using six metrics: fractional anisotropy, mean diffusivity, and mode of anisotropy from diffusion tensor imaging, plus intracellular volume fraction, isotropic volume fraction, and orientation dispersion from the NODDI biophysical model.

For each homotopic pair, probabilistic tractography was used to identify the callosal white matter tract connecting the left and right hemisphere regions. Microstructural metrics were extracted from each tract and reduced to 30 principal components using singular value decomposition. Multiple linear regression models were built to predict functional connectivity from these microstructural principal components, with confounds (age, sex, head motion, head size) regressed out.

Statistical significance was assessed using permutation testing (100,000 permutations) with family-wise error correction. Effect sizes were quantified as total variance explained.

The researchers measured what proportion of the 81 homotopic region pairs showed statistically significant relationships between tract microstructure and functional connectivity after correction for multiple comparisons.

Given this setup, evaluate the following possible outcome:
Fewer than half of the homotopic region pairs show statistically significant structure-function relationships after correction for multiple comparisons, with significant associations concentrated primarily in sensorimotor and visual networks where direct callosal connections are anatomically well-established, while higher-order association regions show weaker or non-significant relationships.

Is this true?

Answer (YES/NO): NO